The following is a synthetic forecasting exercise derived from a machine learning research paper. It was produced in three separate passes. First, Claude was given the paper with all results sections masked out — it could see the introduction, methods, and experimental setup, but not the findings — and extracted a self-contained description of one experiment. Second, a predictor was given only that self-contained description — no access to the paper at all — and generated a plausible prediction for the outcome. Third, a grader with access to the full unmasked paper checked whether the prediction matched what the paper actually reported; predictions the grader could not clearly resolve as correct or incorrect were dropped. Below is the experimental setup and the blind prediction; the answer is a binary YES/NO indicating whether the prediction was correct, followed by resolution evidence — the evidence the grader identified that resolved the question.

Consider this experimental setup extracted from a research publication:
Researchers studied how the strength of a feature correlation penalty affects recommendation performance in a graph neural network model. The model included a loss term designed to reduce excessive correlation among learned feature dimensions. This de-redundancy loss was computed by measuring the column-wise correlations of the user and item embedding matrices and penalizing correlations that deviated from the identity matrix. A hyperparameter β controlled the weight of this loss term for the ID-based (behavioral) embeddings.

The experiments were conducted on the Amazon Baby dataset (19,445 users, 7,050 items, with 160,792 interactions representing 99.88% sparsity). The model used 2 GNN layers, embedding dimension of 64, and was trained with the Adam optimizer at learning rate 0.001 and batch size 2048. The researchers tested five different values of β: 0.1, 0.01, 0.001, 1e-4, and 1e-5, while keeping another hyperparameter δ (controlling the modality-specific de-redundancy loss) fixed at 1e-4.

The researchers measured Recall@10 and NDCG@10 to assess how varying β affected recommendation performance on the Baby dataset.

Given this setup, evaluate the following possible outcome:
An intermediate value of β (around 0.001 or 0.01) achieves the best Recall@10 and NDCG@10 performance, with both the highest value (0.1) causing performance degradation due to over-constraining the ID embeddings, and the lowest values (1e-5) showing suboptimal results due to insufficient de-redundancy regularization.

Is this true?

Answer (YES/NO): YES